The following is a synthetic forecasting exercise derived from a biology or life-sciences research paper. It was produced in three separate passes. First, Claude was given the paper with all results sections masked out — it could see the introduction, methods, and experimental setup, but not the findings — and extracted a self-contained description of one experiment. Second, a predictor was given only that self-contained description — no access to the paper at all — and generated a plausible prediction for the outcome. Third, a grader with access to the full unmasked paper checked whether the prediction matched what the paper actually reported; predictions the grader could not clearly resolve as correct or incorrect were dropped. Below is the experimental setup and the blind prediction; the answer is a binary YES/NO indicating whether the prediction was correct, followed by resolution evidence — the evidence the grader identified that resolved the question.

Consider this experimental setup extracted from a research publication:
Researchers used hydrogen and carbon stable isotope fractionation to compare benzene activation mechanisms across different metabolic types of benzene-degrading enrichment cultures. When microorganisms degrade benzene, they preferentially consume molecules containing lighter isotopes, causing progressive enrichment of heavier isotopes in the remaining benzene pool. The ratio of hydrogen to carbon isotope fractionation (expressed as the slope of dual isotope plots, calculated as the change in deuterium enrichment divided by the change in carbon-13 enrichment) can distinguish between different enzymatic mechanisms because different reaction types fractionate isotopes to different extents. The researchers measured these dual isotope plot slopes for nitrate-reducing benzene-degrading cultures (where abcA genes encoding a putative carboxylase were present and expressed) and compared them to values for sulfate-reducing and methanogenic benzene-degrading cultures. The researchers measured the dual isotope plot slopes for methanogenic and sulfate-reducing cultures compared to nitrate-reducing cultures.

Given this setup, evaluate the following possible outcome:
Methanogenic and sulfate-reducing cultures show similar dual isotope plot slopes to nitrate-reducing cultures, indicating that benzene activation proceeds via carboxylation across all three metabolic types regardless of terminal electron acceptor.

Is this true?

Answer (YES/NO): NO